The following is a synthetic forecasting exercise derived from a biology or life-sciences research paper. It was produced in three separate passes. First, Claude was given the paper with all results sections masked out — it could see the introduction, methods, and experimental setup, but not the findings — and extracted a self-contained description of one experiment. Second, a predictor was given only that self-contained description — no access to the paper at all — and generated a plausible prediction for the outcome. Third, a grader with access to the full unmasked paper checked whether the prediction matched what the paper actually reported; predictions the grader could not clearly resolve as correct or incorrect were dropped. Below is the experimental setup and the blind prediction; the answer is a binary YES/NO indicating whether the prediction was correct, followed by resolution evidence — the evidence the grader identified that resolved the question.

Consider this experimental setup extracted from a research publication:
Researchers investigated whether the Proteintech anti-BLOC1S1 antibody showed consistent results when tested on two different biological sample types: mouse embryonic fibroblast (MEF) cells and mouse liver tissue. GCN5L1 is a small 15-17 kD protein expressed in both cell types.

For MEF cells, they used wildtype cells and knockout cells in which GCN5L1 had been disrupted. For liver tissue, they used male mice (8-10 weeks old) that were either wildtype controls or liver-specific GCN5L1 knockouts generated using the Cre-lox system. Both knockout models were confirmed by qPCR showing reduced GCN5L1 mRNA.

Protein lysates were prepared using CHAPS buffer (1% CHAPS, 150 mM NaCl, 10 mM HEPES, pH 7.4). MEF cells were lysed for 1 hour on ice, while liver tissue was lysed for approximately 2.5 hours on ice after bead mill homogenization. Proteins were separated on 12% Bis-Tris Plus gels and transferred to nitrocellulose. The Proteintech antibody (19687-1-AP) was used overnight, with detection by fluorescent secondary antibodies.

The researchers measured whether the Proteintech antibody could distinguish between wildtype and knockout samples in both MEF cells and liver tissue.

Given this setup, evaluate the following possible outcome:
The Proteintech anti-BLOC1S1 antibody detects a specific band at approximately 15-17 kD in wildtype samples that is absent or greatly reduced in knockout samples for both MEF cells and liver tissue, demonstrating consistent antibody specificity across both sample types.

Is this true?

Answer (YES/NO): NO